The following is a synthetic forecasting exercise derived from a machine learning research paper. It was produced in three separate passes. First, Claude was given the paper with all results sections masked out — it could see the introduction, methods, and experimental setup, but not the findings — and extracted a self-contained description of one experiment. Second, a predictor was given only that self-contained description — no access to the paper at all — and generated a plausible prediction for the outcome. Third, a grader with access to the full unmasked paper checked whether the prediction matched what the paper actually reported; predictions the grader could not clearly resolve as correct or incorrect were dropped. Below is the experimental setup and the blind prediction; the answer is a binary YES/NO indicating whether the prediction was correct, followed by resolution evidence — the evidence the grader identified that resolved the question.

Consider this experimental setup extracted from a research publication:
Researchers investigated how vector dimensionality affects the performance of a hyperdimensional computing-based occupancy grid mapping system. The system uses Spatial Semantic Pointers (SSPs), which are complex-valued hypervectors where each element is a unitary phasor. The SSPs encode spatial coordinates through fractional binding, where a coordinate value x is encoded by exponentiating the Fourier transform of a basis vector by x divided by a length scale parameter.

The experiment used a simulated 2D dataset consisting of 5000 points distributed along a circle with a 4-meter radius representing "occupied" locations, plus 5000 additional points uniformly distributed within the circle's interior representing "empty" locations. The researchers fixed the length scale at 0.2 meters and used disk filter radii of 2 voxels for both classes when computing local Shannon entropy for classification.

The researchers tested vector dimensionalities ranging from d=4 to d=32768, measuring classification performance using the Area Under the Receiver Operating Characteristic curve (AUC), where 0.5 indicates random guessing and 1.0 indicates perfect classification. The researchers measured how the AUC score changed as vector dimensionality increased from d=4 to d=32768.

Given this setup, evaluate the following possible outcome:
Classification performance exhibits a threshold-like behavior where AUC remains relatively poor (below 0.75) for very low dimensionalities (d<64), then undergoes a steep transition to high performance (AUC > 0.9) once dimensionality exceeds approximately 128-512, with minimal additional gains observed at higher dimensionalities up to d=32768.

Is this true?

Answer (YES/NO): NO